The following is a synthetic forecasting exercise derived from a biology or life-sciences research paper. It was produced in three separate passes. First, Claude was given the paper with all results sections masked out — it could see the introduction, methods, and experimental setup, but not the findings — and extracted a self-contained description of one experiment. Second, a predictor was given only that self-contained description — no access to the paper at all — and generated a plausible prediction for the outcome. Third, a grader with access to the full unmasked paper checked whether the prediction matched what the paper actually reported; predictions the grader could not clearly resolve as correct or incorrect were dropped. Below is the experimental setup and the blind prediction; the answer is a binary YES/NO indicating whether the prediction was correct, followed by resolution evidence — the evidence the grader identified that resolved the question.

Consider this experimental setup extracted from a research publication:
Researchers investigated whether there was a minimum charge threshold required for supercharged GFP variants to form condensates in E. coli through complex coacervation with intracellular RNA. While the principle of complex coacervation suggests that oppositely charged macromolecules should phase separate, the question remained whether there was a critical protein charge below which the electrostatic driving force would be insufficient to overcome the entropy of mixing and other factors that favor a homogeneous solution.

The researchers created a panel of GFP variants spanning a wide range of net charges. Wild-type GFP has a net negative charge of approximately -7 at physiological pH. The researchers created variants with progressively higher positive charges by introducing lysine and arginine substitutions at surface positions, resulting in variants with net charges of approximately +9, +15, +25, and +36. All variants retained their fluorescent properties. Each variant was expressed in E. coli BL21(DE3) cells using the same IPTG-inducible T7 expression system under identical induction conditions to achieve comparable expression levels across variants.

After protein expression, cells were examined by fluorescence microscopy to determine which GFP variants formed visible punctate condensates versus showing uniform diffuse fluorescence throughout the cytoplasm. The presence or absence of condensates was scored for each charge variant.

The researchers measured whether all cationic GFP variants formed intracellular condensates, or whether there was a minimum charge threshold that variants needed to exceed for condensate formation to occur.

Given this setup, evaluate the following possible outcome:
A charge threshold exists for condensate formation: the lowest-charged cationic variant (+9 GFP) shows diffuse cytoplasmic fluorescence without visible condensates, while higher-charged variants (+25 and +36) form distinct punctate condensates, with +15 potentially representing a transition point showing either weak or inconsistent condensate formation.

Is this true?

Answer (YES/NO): NO